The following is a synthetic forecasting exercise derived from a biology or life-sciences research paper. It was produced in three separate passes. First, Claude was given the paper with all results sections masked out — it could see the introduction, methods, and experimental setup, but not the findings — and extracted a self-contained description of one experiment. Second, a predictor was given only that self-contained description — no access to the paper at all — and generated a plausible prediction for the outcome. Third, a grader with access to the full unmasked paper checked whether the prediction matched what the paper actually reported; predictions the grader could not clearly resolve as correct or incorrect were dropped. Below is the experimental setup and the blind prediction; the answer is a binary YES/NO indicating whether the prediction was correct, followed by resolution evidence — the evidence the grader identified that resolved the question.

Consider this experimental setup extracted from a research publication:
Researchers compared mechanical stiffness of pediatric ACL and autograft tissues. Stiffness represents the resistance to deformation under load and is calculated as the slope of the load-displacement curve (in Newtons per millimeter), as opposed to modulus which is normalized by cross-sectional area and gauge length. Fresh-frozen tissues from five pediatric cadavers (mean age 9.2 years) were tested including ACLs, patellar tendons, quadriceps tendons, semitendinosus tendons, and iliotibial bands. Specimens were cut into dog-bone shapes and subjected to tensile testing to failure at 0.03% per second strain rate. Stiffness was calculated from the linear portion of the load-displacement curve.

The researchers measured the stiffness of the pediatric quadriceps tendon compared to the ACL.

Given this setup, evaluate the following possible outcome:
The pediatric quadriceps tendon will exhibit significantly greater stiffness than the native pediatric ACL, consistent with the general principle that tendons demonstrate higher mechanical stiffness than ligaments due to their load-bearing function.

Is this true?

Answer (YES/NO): NO